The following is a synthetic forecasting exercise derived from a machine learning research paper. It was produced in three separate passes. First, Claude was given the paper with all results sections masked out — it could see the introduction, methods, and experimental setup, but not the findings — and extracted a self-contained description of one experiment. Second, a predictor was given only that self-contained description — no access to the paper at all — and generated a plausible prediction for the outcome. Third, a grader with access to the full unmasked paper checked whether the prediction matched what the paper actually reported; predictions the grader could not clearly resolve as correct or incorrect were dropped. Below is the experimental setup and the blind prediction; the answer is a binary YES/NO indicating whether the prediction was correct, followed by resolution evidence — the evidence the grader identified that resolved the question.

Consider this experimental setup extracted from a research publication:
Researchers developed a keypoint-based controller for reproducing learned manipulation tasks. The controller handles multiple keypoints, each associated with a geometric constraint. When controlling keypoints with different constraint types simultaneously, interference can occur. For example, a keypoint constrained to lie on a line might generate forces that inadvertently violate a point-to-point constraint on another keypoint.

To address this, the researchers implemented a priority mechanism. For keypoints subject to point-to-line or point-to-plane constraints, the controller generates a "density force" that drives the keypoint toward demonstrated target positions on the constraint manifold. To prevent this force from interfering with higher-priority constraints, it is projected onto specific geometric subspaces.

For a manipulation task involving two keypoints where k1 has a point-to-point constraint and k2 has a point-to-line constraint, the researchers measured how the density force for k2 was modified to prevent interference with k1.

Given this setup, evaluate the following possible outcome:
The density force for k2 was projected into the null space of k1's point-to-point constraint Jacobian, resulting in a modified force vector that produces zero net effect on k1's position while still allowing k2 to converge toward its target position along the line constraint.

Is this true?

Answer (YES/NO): NO